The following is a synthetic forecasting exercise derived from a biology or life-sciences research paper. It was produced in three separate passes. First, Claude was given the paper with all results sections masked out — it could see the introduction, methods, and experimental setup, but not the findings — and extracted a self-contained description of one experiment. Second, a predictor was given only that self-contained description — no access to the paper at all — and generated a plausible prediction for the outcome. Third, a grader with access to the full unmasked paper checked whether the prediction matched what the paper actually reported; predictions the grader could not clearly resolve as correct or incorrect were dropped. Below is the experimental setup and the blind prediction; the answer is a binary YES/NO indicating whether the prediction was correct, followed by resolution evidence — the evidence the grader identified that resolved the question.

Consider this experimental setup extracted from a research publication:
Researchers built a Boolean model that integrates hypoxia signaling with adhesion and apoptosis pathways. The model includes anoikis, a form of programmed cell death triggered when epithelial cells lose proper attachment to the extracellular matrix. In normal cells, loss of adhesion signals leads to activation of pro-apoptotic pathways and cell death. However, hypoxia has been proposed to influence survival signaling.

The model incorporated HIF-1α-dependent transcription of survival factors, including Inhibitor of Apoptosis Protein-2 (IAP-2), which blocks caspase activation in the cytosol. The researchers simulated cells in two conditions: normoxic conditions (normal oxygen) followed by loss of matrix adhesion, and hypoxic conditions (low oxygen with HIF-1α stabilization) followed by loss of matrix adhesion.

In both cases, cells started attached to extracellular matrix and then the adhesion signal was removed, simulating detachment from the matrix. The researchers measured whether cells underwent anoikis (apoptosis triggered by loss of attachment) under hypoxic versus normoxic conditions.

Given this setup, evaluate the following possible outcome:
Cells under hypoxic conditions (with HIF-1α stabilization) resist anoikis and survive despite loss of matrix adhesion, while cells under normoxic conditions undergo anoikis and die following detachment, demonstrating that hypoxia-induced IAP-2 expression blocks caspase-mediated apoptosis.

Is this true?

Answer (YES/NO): NO